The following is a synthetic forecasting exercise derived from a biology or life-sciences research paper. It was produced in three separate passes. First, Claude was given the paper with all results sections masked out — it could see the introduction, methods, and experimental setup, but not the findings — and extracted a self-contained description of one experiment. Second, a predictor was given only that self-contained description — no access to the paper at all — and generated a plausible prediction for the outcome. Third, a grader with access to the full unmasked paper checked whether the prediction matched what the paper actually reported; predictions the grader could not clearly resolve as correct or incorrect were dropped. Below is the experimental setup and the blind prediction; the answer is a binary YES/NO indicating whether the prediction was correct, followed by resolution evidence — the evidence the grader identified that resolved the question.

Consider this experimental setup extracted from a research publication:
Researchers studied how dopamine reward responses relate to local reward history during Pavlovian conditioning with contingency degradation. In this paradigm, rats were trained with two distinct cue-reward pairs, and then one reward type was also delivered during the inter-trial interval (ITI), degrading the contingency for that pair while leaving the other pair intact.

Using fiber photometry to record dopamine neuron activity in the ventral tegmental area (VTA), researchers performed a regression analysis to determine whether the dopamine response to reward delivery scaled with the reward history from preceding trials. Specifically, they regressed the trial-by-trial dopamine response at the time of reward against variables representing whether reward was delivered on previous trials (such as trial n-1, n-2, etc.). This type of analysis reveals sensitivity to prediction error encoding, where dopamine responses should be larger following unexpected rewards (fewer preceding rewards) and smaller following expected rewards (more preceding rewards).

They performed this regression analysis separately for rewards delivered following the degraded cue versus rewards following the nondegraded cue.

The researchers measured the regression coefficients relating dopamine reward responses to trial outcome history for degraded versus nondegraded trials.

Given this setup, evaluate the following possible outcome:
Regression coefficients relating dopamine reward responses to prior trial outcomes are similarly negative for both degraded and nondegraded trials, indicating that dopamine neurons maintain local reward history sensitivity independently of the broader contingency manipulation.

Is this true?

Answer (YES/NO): NO